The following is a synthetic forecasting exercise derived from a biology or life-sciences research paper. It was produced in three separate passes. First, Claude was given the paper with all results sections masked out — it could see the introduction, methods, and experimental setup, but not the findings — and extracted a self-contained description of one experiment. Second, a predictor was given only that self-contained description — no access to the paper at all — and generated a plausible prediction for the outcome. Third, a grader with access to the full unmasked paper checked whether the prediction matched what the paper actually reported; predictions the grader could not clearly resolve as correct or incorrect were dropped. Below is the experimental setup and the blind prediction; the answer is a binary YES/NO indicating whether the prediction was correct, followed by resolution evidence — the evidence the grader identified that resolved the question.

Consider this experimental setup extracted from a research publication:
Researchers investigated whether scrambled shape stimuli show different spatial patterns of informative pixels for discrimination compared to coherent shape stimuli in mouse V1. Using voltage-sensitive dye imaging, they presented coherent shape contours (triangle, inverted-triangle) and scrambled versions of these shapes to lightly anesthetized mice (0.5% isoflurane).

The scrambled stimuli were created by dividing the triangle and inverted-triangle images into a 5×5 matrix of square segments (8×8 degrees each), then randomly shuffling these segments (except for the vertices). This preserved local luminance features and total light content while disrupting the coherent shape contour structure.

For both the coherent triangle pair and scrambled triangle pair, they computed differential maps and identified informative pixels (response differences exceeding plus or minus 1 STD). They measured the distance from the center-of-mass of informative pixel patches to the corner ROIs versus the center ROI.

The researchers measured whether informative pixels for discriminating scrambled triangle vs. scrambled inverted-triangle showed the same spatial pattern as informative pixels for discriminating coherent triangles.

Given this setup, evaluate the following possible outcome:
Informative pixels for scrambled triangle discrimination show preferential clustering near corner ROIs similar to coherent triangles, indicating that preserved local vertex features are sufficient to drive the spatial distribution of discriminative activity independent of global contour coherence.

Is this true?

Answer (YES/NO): NO